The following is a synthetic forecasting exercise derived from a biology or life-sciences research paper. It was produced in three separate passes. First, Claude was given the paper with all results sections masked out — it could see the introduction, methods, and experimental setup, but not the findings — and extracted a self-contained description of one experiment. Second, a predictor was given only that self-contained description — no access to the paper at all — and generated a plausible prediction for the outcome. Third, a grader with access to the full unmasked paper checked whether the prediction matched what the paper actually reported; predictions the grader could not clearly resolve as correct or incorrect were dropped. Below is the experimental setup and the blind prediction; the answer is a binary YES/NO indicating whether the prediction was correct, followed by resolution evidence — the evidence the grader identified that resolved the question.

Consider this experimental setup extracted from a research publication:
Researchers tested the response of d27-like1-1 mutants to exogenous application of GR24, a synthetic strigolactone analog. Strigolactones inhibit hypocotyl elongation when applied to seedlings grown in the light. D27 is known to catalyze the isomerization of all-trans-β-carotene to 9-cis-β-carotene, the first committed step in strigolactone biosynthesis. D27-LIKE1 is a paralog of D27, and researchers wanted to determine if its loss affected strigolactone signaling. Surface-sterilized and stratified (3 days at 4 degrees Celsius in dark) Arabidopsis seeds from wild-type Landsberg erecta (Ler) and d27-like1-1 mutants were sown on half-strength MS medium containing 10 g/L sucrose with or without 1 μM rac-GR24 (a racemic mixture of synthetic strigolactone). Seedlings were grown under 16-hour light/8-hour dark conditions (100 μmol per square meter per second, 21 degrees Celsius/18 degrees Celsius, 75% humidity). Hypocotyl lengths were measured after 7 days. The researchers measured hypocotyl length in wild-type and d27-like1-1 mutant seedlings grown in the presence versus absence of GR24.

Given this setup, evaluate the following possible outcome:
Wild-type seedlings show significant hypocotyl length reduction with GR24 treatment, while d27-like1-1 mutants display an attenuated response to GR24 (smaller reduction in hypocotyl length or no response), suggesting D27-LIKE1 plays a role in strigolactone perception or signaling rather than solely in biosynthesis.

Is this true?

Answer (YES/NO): NO